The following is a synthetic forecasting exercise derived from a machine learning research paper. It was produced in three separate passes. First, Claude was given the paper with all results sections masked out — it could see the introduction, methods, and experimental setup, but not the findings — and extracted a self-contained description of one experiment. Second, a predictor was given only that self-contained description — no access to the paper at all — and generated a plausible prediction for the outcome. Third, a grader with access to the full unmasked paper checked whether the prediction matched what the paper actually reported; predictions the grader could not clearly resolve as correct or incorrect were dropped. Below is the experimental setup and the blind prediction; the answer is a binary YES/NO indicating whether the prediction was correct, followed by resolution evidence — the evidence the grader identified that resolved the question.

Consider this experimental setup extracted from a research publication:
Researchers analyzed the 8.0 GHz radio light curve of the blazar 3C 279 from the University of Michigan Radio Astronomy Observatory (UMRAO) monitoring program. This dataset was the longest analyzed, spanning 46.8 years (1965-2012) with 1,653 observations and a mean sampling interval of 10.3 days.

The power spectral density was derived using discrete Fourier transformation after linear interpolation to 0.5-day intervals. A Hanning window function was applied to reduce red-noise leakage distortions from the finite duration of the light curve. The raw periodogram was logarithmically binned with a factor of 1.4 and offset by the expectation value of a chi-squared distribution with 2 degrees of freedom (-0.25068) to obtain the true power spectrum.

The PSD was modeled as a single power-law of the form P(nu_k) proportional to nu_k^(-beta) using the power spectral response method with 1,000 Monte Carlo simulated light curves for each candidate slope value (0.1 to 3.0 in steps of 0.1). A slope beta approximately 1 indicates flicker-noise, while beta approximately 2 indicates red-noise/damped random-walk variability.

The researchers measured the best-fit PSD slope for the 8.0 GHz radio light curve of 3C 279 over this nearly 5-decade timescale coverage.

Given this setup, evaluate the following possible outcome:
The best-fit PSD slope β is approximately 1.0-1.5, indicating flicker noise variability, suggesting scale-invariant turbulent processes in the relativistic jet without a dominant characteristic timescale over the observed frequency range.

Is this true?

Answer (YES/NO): NO